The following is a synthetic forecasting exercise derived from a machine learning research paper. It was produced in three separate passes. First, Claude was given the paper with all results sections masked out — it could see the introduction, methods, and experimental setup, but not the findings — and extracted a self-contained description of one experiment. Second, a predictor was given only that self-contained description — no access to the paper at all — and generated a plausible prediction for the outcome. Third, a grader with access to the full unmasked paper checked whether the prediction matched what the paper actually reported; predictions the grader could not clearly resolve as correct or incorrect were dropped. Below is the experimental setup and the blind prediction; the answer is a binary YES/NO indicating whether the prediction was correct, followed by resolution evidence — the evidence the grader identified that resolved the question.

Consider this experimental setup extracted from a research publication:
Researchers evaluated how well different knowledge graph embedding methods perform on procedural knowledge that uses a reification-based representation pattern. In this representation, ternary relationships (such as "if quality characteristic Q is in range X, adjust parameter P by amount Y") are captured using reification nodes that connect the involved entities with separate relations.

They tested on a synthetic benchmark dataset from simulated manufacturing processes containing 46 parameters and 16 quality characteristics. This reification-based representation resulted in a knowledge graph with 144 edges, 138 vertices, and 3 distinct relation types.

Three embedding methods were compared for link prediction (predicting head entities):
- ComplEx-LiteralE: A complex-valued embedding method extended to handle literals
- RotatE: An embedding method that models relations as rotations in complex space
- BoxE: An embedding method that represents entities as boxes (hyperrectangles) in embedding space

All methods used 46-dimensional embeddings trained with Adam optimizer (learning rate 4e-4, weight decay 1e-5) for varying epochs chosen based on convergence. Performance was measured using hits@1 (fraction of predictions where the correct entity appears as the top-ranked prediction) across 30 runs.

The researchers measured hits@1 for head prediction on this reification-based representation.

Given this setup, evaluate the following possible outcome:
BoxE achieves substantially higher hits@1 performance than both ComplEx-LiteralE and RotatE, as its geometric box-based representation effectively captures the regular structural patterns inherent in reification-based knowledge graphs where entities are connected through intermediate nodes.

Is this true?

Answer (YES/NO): NO